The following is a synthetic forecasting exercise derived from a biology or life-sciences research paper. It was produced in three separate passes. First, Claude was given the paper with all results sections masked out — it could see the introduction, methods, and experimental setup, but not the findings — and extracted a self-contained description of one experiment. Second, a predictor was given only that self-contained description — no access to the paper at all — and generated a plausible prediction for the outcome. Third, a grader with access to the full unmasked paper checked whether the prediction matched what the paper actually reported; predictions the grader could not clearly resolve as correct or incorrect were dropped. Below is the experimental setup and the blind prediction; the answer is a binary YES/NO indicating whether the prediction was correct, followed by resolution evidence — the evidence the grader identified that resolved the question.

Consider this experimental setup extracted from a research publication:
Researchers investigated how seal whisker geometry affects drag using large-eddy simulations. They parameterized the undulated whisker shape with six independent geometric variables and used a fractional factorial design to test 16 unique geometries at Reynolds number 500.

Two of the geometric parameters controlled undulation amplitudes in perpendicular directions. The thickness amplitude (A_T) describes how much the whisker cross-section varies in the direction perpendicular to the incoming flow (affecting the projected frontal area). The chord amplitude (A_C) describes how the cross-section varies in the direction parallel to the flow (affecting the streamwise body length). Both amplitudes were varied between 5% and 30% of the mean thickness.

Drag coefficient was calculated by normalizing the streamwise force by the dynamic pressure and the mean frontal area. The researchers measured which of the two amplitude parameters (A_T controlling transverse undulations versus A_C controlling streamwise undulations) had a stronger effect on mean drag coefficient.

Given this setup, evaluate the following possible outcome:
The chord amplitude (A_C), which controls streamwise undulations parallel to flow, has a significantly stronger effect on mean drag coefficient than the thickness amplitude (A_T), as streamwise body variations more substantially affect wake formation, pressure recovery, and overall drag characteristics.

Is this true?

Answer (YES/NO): YES